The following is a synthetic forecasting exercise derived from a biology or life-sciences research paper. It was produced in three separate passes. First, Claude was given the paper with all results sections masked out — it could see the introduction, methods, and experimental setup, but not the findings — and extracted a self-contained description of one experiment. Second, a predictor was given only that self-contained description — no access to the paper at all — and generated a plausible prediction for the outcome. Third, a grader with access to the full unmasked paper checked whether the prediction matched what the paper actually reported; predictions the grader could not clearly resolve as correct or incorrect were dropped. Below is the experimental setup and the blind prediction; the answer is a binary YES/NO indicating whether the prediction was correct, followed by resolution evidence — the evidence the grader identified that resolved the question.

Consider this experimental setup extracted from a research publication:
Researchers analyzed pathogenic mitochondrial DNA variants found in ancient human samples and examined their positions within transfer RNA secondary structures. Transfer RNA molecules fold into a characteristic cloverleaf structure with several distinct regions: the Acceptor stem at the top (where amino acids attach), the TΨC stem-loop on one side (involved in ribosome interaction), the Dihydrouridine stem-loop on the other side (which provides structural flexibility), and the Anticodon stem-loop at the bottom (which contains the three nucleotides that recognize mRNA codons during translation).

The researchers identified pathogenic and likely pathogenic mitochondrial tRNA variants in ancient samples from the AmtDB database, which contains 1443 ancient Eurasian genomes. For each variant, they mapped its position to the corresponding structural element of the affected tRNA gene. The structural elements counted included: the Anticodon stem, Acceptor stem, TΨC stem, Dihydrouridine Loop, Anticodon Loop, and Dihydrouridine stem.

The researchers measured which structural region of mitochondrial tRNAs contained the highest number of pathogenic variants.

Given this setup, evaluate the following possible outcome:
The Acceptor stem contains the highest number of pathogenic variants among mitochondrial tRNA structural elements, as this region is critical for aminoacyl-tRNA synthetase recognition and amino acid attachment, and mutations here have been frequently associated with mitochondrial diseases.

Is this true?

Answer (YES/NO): NO